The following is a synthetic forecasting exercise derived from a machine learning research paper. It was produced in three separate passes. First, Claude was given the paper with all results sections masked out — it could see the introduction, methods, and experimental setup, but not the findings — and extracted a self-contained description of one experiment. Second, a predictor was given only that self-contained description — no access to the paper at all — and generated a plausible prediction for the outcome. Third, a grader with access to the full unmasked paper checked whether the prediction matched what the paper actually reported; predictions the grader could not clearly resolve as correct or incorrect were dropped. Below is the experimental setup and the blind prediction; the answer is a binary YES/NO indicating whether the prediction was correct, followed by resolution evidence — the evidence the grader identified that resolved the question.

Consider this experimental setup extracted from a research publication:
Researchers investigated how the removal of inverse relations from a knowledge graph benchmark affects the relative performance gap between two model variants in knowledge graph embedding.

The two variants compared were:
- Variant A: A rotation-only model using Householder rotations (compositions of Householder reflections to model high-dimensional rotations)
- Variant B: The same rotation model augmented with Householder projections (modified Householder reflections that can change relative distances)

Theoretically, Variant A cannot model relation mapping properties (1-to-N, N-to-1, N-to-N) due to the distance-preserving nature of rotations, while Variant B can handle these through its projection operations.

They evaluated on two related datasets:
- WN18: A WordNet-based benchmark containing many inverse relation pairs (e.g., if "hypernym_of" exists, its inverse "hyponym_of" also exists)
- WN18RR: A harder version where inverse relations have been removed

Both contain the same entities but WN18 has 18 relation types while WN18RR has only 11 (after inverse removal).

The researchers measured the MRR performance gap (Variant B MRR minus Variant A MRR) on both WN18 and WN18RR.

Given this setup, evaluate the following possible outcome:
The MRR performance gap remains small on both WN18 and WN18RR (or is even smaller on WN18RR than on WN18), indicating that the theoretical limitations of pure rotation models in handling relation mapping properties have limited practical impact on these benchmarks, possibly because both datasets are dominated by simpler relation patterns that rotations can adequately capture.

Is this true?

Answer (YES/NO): NO